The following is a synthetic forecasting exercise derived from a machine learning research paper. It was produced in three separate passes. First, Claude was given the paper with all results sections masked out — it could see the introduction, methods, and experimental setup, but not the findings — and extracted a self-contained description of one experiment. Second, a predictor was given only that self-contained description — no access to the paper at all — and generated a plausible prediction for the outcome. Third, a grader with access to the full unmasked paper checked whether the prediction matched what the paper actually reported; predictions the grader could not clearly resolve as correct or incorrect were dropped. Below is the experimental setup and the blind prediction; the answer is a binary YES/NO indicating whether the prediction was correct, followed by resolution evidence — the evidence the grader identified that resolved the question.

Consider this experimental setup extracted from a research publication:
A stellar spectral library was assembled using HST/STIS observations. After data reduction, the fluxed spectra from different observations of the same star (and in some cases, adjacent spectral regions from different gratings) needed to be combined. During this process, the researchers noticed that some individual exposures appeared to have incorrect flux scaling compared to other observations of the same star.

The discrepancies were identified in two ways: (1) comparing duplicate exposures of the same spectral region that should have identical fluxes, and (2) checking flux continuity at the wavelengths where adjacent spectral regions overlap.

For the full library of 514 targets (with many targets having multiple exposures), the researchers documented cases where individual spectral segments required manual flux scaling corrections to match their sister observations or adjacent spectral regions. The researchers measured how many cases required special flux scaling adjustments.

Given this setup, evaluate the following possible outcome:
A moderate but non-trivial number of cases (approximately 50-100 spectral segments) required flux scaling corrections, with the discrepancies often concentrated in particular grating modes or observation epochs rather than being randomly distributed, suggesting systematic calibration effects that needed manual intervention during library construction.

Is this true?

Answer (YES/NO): NO